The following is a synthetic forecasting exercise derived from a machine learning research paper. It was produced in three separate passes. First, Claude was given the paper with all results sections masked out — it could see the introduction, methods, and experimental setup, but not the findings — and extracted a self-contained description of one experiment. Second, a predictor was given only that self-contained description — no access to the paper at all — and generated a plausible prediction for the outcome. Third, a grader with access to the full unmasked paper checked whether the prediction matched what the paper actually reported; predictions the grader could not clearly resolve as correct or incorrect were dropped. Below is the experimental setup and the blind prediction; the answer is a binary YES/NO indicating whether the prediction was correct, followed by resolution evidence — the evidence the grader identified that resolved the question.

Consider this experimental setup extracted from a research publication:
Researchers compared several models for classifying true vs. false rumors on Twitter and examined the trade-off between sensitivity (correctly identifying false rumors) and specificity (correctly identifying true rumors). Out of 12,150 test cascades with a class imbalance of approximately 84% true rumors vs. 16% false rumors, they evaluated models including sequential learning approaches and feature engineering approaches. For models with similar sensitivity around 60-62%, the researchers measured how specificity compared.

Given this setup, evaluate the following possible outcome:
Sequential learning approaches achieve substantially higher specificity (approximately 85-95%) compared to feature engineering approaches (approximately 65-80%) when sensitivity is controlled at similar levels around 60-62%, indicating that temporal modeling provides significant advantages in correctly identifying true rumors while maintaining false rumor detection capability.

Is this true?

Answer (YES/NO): NO